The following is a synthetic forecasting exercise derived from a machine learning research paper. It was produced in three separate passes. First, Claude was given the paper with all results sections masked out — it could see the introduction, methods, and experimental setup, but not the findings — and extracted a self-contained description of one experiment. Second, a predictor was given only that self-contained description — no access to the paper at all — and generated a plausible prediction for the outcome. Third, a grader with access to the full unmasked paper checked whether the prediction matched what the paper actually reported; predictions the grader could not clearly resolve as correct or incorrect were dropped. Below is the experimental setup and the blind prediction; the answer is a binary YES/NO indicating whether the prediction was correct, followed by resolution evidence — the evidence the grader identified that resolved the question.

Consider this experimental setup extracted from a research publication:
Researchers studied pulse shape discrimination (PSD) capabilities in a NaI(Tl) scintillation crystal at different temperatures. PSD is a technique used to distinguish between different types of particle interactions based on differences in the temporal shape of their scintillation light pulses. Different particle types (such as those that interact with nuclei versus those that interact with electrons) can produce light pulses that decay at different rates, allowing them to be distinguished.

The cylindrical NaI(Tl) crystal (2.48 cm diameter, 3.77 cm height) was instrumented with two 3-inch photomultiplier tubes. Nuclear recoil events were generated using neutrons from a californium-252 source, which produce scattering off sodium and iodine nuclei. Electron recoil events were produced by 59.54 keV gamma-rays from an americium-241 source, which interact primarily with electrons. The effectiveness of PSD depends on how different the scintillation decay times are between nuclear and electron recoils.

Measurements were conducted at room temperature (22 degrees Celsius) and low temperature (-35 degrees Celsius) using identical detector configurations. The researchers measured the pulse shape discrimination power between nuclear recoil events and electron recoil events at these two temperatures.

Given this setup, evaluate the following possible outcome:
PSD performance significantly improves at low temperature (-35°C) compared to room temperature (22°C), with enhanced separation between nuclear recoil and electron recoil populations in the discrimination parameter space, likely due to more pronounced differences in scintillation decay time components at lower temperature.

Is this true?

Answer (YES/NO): YES